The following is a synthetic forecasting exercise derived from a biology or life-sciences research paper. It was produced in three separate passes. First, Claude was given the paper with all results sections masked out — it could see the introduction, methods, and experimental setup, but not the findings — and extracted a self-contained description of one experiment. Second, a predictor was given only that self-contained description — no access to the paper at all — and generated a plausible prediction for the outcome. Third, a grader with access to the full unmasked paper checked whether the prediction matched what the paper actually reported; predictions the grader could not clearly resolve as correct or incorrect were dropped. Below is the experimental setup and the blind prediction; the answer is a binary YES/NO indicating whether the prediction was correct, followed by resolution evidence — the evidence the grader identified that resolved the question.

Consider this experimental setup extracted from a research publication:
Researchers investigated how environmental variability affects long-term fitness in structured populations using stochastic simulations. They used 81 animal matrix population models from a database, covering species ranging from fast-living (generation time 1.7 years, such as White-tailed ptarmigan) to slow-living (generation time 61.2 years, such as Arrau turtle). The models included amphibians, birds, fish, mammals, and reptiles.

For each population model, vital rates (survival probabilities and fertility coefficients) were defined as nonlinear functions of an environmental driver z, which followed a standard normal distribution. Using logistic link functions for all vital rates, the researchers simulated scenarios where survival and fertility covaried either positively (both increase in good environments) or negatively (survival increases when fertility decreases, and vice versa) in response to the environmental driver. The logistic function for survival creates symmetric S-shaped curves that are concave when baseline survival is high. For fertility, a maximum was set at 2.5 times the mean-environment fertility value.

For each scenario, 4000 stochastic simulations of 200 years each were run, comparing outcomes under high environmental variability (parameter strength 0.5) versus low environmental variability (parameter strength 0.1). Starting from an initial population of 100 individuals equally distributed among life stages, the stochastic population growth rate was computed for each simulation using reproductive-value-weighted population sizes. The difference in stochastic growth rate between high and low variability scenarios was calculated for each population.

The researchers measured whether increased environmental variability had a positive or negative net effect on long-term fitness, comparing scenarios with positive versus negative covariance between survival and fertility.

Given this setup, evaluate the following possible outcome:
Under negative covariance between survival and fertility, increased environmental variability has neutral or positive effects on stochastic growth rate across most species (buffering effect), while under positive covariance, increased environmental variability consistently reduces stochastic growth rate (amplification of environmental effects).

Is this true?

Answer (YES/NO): NO